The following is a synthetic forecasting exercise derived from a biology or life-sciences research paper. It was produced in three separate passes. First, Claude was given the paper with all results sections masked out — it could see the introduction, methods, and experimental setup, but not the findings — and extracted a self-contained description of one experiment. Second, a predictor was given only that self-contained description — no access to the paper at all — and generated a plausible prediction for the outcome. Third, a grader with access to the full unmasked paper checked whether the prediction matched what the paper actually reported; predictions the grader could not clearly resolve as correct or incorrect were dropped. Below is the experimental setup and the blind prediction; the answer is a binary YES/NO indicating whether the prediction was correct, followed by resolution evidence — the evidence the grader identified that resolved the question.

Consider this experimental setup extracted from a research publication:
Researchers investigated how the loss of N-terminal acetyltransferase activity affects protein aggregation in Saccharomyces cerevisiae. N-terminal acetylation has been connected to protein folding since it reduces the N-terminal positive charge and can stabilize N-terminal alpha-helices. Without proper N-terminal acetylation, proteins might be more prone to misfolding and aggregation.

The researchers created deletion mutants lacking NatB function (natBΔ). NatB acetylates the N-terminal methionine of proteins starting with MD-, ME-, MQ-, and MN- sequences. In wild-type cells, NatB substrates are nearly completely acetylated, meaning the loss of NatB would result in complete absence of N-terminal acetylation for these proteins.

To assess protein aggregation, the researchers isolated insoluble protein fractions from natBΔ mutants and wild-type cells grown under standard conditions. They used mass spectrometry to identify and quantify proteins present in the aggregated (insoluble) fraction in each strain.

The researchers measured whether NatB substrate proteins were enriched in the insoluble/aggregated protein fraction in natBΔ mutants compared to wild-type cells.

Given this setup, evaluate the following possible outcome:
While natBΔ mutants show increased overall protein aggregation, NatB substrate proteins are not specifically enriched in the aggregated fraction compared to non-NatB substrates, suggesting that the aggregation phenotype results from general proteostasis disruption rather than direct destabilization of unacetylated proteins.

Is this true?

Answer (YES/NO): YES